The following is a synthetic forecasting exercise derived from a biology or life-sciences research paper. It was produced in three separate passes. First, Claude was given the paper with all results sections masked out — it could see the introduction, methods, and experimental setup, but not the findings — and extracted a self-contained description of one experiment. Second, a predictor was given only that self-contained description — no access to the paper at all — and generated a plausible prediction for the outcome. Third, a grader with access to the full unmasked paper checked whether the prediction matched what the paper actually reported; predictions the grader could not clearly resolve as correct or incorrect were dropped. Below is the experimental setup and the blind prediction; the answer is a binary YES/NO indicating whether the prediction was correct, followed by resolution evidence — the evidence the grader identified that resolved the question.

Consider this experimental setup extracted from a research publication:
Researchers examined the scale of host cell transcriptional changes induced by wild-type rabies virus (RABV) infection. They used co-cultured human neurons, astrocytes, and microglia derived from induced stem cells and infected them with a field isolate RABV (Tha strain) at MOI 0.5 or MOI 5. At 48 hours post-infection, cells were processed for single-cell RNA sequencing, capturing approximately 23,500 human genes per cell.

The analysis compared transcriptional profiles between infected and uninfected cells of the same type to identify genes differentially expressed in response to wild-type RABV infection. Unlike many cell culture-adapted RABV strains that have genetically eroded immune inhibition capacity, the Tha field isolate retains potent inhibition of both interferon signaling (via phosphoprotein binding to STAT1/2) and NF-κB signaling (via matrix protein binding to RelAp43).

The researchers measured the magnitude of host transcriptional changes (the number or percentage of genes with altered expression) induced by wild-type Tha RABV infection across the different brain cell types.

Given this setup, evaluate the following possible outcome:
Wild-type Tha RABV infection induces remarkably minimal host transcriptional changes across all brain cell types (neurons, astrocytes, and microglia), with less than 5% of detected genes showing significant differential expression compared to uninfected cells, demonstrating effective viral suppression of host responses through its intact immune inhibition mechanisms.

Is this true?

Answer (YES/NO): YES